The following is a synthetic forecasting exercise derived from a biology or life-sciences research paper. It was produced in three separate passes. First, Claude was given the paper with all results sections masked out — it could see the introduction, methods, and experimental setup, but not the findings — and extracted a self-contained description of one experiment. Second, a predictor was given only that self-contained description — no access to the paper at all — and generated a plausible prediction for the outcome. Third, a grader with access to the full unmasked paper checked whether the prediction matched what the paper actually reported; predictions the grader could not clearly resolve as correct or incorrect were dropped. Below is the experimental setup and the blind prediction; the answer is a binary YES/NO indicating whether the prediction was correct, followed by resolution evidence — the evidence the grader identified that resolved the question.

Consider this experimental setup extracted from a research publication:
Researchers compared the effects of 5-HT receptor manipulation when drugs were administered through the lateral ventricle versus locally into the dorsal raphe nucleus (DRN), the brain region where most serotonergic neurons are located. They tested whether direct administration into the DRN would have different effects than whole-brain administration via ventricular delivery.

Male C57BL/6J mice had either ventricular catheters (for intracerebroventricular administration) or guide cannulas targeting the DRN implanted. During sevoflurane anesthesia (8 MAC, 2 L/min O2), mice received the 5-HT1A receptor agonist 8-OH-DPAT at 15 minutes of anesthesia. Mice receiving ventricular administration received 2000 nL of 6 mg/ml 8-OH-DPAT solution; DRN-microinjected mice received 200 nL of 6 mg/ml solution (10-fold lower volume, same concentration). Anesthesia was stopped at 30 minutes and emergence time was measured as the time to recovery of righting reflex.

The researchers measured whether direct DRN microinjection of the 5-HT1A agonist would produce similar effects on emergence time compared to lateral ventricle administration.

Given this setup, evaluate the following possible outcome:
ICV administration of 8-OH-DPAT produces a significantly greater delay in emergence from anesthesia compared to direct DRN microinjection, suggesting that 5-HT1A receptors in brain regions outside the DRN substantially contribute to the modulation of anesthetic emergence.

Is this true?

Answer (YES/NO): NO